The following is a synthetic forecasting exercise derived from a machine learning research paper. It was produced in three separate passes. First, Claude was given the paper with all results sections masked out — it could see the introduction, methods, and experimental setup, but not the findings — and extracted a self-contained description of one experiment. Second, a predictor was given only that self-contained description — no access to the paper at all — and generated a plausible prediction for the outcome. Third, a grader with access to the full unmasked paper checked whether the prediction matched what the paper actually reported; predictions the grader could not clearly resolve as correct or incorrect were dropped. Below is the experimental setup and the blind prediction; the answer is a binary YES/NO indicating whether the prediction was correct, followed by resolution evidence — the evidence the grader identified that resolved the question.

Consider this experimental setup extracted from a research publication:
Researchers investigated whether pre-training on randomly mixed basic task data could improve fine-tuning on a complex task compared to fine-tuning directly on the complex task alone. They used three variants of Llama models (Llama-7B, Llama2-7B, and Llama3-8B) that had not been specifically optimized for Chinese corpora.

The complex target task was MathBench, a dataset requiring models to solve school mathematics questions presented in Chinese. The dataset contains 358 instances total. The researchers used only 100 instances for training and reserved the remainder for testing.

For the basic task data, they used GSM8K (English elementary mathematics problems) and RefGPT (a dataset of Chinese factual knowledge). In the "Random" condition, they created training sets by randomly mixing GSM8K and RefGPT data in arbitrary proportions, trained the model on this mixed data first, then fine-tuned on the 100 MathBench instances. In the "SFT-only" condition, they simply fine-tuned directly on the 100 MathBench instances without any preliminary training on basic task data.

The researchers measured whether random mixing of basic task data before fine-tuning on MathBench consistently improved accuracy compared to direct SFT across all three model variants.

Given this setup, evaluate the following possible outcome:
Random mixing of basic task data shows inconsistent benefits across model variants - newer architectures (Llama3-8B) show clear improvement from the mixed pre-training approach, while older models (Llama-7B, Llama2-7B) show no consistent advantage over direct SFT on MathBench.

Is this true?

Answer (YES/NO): NO